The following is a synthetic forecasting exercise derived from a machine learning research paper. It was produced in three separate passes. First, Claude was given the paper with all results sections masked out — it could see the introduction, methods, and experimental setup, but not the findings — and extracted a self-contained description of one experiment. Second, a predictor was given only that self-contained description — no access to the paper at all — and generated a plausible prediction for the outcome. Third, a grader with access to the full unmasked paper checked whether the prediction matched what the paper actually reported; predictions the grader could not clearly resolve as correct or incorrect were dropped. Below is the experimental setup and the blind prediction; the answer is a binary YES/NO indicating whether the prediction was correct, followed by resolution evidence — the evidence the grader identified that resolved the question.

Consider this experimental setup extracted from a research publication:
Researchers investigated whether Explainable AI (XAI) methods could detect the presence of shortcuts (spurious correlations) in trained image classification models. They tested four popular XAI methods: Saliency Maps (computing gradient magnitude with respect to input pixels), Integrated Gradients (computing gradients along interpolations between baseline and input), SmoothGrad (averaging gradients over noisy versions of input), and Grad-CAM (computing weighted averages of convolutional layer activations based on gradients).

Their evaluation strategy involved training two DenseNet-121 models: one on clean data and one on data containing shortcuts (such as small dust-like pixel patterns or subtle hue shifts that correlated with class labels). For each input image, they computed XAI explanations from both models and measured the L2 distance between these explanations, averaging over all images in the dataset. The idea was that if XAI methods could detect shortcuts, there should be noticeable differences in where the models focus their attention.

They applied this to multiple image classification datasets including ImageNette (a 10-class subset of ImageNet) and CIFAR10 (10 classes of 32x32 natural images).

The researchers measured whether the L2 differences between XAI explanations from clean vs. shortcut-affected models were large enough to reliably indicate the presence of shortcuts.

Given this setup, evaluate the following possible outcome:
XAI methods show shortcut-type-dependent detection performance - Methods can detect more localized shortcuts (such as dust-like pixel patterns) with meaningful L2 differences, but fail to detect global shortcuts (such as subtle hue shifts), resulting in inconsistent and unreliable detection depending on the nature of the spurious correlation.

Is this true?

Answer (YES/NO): NO